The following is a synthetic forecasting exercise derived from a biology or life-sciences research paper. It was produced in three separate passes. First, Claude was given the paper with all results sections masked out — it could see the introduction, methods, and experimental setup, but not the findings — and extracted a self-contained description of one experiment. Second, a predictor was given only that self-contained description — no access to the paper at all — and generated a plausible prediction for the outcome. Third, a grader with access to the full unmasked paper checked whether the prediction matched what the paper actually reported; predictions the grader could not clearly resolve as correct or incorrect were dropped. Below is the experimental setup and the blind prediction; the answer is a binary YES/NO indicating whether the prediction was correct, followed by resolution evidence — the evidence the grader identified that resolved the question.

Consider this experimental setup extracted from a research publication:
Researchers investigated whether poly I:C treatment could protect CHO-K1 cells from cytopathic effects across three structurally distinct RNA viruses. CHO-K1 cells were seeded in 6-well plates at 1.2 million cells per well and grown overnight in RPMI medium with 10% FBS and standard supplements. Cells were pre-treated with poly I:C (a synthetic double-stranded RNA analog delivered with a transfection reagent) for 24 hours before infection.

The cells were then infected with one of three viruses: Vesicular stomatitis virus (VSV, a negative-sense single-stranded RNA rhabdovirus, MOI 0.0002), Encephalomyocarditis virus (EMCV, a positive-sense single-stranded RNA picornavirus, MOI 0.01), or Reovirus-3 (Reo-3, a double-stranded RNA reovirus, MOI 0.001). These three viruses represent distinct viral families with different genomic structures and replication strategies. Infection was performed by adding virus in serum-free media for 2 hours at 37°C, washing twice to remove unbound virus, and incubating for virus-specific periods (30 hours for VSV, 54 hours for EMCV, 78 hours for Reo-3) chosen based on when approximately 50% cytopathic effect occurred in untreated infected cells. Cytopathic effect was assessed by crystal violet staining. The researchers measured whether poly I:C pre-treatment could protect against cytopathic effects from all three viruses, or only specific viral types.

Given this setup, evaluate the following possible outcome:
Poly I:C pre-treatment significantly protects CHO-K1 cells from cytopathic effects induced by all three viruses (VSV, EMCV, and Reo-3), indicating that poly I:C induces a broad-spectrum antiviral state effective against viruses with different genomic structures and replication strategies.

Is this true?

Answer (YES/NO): YES